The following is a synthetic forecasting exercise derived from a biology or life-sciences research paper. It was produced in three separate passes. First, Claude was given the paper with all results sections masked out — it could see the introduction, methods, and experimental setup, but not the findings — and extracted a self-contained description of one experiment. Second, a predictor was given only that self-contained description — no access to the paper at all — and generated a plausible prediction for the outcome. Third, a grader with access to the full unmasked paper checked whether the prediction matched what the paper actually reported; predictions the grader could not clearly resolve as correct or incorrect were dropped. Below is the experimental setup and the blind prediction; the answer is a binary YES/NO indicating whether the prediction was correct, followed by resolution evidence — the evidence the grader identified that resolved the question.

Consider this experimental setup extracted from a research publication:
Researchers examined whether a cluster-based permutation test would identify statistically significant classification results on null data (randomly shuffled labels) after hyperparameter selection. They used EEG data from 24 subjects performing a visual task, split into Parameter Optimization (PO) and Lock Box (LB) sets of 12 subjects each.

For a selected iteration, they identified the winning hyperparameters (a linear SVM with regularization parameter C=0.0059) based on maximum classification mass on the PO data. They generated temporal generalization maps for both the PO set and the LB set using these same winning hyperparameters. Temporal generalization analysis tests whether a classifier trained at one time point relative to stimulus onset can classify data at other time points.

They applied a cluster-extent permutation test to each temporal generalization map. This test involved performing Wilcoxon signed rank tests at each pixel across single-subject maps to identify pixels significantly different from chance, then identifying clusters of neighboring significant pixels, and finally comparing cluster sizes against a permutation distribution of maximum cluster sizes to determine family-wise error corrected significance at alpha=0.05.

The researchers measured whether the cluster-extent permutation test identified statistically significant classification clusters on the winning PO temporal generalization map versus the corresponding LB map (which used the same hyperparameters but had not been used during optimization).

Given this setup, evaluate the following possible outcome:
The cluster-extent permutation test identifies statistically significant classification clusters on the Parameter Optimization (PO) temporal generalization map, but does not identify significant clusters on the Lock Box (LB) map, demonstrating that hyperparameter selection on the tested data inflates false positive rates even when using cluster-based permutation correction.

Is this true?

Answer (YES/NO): YES